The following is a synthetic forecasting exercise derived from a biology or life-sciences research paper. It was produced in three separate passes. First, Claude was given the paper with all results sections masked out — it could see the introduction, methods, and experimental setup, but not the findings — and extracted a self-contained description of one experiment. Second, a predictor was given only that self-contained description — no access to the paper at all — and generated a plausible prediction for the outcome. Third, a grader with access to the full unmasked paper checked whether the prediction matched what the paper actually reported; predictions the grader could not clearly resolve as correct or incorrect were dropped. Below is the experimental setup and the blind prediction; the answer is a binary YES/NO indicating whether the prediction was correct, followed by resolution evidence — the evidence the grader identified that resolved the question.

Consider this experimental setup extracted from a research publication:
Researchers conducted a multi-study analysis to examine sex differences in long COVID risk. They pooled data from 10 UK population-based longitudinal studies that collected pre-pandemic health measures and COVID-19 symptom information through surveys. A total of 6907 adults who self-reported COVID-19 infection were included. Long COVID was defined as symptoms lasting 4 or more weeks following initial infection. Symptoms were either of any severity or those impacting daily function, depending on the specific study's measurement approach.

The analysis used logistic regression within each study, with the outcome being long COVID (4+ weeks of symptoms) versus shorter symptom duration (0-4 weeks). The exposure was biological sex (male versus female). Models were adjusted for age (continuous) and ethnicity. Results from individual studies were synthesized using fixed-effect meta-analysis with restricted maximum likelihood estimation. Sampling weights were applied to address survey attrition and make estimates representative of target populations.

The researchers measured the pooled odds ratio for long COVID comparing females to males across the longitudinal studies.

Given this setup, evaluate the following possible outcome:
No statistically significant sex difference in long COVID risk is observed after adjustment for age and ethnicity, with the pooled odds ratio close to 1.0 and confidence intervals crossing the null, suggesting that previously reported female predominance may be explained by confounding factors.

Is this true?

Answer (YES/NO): NO